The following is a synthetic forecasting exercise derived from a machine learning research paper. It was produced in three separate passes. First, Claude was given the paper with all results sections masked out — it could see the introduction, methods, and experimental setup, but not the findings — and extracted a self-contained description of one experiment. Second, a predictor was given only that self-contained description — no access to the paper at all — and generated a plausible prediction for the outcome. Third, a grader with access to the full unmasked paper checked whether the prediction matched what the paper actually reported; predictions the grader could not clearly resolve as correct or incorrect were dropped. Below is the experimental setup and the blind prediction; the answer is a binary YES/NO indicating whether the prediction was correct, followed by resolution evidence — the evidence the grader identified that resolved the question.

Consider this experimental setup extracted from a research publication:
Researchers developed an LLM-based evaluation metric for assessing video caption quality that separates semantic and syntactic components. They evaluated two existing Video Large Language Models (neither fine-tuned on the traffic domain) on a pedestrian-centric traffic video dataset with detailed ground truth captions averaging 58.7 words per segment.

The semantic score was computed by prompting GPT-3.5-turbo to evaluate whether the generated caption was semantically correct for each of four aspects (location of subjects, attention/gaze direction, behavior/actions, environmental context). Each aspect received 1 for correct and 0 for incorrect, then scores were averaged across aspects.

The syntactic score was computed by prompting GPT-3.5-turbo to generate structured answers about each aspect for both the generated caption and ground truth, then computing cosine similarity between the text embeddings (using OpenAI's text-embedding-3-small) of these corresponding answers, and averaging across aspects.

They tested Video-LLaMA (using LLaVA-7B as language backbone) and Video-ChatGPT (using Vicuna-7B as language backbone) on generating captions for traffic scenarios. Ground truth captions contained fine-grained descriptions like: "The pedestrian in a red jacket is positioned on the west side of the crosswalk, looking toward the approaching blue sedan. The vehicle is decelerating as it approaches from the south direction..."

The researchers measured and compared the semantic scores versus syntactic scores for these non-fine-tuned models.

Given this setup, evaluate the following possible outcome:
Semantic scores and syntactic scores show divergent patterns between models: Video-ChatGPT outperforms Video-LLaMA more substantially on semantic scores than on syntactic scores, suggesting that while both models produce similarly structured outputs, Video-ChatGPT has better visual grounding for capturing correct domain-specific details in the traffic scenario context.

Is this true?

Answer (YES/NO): NO